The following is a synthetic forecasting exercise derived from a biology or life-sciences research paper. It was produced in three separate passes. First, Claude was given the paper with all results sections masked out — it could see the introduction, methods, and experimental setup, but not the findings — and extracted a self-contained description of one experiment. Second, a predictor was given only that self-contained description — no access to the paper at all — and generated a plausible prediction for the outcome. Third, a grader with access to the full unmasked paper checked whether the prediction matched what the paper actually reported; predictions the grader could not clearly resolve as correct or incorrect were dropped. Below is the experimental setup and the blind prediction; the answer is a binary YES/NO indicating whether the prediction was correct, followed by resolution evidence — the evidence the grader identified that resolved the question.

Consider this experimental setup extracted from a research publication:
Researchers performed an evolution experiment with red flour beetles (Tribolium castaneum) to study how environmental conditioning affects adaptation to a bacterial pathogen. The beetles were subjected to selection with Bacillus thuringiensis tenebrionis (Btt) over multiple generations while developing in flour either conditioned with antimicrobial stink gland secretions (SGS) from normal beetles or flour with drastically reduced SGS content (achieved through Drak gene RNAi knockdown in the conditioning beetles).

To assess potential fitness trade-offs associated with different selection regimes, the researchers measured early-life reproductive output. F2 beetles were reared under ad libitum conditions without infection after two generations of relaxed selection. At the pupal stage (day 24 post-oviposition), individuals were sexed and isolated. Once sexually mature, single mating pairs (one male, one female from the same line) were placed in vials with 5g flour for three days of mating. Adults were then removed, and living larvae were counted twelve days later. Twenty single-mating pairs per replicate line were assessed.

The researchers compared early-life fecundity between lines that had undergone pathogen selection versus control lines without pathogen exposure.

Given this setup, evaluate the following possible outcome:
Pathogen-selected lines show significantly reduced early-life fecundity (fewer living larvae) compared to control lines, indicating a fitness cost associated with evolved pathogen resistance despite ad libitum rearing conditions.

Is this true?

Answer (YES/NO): NO